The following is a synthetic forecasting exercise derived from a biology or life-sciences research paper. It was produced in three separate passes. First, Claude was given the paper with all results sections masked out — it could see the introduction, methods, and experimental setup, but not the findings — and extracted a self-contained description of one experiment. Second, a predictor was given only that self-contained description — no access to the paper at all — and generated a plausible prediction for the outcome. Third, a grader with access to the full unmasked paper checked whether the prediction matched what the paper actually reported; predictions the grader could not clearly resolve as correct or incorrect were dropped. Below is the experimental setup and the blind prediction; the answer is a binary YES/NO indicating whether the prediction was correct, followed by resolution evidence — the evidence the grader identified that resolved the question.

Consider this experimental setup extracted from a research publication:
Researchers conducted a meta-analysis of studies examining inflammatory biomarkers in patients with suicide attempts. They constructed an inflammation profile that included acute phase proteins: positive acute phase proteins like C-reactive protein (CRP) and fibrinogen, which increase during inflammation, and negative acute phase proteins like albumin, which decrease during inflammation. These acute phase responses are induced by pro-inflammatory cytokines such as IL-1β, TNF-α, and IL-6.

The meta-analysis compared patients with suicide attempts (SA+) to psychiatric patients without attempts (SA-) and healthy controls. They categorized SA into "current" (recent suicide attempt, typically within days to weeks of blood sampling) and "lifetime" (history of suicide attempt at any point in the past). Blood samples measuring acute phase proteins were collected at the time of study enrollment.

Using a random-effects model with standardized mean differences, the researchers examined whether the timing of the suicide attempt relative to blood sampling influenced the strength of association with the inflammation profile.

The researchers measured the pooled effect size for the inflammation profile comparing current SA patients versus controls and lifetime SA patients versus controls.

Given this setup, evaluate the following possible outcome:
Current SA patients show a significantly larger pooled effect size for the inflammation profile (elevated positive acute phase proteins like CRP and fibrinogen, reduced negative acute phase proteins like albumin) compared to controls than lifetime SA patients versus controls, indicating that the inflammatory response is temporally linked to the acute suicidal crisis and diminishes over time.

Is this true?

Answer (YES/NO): YES